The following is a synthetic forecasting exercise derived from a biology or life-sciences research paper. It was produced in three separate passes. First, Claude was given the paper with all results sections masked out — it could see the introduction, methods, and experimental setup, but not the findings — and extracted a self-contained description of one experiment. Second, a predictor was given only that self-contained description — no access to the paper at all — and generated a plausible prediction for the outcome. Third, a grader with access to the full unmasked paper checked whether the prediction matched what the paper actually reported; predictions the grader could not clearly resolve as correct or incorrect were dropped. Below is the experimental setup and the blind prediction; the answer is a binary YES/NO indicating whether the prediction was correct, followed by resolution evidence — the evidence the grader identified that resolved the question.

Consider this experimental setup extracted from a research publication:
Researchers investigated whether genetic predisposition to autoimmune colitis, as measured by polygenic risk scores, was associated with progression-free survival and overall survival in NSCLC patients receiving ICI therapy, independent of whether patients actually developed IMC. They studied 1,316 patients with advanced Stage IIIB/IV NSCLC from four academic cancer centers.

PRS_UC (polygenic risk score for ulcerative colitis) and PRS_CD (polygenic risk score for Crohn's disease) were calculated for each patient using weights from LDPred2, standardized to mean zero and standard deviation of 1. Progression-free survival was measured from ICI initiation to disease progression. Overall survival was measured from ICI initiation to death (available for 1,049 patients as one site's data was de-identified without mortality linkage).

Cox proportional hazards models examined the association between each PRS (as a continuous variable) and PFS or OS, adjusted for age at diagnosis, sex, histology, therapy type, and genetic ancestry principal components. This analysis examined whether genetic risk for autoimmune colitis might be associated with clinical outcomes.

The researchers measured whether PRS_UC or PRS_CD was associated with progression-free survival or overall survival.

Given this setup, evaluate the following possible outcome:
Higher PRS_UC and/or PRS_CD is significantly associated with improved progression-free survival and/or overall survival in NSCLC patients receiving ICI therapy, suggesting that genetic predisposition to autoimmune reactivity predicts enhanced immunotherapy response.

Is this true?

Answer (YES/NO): NO